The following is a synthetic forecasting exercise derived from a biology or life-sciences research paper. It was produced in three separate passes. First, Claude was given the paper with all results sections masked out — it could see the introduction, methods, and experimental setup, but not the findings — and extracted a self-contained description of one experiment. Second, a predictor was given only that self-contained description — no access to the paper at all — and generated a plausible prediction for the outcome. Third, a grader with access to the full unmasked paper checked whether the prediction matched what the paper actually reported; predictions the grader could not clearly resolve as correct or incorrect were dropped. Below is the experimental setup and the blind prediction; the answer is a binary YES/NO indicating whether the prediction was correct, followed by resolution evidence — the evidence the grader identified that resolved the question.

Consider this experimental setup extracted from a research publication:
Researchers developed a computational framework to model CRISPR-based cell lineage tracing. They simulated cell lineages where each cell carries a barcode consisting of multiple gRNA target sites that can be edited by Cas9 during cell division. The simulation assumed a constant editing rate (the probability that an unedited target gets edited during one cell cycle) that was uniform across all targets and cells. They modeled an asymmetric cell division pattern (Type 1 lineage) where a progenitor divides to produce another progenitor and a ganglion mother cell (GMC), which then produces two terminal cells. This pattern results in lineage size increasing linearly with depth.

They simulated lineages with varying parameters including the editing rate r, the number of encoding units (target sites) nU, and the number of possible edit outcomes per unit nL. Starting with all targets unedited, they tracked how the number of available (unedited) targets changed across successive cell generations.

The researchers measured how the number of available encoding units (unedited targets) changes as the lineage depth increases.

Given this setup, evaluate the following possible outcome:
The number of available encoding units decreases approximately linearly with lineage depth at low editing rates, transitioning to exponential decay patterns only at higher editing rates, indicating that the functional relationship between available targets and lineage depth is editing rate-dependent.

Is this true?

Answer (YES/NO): NO